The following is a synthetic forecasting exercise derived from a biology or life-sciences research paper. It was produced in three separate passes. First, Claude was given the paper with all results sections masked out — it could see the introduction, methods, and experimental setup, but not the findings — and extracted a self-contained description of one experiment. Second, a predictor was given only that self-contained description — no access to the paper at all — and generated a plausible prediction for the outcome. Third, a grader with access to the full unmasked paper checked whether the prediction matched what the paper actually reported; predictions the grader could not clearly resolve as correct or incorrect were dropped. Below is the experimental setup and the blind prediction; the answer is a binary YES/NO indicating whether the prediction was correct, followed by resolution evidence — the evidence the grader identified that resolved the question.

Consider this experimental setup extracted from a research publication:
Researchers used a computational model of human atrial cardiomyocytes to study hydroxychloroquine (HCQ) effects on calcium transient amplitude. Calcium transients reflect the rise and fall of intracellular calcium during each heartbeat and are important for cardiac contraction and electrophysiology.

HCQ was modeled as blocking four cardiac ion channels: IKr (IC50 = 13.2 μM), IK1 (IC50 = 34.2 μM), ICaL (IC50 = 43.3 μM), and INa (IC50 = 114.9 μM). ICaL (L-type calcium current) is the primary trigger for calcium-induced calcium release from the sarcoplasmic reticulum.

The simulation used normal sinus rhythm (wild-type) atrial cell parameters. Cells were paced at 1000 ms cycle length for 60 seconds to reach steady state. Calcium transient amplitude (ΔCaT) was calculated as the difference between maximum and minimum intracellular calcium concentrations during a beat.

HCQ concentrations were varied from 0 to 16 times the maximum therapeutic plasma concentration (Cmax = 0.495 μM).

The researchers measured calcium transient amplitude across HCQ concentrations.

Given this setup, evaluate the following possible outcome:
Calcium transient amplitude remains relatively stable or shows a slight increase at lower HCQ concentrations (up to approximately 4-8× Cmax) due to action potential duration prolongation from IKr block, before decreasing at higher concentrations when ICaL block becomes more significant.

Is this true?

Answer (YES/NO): NO